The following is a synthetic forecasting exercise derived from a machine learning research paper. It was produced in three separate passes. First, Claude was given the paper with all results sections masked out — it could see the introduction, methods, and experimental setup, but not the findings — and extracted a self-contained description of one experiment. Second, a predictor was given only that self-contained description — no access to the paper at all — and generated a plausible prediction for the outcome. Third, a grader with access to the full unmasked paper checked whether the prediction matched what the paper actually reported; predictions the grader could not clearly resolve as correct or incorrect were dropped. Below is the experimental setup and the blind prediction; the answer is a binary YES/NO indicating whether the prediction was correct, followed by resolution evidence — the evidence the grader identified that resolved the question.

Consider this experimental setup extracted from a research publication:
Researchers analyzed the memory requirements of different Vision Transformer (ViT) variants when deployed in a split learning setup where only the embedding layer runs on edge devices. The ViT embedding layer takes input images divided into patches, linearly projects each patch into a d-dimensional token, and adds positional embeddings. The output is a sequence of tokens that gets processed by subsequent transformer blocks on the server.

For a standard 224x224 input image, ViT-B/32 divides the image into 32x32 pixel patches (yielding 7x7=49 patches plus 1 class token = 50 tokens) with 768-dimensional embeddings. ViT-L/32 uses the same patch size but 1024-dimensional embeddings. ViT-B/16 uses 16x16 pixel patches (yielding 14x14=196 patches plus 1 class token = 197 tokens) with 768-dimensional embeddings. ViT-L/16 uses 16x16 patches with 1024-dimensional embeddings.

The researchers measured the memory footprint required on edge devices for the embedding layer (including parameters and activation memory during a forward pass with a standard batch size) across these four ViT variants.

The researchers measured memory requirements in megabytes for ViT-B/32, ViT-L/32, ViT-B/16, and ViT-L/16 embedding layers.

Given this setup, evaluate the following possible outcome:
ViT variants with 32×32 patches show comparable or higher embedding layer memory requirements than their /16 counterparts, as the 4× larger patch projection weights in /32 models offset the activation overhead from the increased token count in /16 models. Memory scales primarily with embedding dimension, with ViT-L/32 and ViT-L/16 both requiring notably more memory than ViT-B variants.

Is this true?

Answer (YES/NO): NO